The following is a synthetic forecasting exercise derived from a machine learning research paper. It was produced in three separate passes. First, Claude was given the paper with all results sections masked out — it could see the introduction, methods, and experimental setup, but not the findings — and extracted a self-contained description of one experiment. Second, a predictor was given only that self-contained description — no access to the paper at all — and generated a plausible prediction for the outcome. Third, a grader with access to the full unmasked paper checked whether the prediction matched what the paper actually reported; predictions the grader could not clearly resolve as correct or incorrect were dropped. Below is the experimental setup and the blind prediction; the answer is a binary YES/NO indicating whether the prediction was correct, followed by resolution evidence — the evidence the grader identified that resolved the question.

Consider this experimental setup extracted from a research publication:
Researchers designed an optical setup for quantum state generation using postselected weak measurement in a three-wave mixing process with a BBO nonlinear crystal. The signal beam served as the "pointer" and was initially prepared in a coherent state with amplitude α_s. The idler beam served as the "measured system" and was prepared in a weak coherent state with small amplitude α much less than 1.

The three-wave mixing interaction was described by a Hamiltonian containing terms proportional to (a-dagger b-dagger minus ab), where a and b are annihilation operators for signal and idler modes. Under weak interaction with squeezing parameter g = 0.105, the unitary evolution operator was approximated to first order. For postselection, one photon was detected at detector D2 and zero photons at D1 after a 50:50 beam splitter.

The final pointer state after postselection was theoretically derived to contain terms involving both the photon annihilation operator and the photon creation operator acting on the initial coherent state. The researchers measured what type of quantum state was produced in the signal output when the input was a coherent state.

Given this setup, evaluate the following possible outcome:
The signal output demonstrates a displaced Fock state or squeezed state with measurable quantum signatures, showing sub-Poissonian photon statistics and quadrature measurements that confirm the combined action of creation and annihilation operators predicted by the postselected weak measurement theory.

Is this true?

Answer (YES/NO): NO